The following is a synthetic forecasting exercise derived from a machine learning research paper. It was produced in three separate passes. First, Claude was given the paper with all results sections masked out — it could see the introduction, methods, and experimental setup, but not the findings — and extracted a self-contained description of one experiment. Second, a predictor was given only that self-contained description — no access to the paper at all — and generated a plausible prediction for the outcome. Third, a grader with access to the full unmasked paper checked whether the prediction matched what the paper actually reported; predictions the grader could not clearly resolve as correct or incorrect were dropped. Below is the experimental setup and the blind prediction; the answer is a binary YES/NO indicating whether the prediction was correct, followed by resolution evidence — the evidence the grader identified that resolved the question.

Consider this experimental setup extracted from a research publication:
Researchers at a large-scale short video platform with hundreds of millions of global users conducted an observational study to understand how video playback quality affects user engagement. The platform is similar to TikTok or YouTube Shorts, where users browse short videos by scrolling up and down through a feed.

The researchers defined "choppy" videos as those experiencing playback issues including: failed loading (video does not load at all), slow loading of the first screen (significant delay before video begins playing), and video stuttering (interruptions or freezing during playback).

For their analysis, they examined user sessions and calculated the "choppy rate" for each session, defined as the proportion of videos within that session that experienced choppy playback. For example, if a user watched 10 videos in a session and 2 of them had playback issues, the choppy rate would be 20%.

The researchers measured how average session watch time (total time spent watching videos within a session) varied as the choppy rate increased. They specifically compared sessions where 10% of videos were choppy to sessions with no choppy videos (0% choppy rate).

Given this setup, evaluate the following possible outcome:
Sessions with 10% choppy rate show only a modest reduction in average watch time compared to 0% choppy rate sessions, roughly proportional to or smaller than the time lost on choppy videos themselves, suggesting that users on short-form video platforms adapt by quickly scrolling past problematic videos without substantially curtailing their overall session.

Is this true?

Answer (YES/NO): NO